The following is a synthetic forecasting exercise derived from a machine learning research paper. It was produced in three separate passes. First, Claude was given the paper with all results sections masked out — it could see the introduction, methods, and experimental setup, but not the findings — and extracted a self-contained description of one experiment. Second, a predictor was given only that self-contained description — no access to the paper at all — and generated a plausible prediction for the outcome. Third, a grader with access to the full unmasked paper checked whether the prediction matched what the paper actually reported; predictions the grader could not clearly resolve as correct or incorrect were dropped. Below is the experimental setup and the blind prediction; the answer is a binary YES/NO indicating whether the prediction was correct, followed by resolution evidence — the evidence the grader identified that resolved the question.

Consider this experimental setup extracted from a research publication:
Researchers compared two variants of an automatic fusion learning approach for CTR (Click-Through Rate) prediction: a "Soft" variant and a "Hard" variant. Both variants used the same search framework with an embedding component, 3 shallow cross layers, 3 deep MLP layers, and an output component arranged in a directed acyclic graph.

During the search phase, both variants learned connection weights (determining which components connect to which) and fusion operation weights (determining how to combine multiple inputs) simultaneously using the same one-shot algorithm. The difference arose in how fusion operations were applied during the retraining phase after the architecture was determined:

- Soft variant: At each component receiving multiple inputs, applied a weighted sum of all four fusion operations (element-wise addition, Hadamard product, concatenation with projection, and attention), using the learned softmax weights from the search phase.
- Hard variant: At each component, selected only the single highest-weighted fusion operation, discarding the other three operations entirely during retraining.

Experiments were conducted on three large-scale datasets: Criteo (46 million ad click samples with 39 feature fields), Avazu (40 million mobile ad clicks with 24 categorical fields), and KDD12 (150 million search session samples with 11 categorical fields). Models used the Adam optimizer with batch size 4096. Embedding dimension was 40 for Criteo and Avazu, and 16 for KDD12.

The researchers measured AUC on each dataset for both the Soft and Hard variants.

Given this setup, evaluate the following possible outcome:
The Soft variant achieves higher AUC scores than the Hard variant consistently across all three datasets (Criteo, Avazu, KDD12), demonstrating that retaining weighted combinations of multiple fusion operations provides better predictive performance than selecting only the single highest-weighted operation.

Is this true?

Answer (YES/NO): YES